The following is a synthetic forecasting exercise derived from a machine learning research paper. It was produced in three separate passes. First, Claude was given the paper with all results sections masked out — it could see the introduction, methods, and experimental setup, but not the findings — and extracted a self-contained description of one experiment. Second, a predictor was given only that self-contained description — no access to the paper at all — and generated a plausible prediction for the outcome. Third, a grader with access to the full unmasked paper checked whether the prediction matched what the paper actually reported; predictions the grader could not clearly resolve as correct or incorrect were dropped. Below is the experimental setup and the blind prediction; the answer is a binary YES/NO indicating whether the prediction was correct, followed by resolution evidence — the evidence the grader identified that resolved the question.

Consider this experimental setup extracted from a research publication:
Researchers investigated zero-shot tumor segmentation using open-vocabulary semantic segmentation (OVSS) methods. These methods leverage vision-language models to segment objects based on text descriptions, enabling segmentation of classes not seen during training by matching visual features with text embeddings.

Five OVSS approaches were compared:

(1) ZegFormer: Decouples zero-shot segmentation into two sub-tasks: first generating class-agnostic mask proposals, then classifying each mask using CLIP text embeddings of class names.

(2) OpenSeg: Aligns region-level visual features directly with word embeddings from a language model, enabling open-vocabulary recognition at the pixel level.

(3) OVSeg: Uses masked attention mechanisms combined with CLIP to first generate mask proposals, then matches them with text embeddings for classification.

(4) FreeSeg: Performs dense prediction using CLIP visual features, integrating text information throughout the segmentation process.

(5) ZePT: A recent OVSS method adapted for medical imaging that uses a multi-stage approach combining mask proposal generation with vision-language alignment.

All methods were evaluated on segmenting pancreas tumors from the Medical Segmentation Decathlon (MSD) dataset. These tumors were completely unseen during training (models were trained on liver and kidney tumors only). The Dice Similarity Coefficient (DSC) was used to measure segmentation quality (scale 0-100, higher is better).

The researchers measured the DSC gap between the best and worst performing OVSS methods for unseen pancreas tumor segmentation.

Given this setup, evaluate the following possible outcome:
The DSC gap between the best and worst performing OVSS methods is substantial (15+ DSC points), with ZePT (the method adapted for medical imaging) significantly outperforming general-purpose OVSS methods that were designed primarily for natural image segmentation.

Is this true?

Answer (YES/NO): YES